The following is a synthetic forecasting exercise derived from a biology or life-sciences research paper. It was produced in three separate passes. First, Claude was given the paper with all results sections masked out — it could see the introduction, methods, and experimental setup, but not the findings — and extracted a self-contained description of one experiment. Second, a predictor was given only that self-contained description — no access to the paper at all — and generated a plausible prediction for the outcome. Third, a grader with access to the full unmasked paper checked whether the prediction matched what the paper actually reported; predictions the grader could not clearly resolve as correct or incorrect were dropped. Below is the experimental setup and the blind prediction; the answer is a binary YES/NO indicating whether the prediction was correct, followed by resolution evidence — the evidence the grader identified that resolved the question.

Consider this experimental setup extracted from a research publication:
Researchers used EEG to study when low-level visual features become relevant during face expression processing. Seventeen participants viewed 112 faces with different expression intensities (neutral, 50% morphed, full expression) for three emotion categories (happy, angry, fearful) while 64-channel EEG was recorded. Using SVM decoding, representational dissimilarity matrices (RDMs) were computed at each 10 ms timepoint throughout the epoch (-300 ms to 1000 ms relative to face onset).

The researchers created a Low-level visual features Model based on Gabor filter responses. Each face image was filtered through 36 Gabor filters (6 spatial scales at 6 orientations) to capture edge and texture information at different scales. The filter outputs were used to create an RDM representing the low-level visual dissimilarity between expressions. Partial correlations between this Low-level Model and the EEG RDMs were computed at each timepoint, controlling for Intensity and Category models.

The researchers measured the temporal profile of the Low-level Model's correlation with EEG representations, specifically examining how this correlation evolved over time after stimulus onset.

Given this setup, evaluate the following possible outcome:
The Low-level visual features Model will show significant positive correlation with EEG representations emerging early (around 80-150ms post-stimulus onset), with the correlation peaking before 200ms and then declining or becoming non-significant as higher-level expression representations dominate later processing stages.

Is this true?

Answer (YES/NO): NO